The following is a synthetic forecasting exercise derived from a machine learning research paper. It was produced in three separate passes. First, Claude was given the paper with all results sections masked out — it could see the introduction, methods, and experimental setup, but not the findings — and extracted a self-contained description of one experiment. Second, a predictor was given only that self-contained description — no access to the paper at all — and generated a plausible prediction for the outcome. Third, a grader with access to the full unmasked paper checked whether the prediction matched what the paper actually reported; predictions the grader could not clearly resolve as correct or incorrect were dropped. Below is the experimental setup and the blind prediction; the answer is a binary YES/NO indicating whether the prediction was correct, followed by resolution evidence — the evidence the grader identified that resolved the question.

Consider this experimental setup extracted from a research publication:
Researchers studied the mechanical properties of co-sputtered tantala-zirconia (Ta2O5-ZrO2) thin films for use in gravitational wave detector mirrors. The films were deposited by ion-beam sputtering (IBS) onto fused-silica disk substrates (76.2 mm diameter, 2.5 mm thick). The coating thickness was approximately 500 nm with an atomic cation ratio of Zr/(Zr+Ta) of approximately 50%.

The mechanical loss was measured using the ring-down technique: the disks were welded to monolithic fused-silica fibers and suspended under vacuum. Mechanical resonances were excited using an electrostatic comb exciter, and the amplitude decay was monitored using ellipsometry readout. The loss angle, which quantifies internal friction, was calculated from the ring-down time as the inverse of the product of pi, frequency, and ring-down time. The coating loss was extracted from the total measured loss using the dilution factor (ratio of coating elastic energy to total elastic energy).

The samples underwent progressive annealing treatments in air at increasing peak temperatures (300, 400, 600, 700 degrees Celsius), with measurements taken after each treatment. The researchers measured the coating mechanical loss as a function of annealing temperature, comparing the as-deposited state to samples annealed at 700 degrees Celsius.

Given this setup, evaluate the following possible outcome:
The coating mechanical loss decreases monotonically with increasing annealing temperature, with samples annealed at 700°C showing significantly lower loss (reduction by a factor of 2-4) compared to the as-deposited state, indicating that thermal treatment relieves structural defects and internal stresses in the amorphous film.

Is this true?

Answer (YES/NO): YES